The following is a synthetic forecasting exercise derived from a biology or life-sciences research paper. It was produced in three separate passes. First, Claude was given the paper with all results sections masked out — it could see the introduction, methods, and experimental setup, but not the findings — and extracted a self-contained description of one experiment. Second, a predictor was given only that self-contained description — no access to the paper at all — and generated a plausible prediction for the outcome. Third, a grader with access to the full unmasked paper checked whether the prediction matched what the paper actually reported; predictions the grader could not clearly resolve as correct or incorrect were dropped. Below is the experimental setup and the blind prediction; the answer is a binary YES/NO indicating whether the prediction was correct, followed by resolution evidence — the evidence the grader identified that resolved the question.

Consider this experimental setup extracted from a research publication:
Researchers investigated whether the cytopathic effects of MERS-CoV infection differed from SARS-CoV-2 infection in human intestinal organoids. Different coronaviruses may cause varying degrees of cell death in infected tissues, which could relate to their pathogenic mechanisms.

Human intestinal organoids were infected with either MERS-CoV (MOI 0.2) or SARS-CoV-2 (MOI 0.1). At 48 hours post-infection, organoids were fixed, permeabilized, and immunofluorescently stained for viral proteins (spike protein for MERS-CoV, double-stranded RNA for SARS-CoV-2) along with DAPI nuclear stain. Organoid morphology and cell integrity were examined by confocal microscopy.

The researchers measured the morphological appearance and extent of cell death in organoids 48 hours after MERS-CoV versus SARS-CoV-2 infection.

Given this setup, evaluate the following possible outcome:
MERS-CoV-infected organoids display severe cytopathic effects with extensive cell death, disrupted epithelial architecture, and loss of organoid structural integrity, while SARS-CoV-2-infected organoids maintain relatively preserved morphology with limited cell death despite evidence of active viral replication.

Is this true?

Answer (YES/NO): YES